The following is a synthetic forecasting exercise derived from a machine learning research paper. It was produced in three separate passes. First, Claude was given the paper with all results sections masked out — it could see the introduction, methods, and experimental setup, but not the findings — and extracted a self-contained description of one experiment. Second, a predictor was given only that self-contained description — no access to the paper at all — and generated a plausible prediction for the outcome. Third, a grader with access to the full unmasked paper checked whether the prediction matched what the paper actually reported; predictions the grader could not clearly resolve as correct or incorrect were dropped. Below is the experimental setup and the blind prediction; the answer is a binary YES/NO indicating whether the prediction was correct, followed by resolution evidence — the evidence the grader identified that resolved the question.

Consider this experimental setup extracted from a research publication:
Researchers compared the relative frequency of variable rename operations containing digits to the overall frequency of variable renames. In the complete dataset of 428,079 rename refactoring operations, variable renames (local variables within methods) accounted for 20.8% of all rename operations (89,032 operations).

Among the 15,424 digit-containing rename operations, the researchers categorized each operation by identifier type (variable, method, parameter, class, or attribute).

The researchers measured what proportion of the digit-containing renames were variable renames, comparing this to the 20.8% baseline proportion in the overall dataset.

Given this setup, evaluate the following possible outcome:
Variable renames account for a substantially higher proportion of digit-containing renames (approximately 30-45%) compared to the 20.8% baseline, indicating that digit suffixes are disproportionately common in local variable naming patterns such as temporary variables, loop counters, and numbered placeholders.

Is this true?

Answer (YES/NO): NO